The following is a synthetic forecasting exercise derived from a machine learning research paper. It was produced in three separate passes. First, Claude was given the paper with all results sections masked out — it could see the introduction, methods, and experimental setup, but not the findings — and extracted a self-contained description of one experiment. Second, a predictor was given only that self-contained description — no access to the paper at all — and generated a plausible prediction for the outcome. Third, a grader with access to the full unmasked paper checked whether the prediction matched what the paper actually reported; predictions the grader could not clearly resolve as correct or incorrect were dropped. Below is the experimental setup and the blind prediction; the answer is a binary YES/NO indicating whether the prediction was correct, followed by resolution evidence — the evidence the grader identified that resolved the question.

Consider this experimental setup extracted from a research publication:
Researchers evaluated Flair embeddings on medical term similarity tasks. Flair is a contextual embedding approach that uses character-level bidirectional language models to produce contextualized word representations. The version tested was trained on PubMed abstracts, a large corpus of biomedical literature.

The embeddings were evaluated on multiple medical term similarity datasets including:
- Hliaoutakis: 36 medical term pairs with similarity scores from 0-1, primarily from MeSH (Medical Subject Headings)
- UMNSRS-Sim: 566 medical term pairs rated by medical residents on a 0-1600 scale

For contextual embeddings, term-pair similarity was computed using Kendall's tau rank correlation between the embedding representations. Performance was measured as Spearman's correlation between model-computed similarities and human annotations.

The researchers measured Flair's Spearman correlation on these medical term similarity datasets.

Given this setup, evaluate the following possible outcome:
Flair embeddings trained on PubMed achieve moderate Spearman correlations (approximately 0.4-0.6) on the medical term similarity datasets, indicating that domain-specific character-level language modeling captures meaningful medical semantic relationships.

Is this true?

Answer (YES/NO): NO